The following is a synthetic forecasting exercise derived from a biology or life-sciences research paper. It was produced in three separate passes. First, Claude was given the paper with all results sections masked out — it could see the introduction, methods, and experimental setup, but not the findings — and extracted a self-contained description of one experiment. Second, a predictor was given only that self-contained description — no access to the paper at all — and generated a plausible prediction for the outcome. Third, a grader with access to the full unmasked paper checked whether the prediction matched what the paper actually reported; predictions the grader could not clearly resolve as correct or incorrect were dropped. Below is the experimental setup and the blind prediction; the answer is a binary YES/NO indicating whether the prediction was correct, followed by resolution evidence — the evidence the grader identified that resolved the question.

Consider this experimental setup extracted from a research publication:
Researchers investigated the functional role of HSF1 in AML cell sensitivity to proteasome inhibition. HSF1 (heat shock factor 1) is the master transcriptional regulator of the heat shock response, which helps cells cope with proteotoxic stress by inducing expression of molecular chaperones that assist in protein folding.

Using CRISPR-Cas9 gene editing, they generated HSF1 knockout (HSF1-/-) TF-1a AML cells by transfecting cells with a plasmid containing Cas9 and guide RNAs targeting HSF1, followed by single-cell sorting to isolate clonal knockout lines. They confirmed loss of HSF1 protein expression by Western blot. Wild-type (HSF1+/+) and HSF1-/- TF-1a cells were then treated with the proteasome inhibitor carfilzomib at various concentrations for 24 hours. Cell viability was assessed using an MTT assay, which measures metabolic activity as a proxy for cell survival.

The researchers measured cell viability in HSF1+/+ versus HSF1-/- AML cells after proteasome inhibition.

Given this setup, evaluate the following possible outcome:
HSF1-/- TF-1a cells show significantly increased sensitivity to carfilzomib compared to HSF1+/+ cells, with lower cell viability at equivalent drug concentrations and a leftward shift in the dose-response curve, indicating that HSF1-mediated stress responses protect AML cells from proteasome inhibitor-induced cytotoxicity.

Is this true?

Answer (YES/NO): YES